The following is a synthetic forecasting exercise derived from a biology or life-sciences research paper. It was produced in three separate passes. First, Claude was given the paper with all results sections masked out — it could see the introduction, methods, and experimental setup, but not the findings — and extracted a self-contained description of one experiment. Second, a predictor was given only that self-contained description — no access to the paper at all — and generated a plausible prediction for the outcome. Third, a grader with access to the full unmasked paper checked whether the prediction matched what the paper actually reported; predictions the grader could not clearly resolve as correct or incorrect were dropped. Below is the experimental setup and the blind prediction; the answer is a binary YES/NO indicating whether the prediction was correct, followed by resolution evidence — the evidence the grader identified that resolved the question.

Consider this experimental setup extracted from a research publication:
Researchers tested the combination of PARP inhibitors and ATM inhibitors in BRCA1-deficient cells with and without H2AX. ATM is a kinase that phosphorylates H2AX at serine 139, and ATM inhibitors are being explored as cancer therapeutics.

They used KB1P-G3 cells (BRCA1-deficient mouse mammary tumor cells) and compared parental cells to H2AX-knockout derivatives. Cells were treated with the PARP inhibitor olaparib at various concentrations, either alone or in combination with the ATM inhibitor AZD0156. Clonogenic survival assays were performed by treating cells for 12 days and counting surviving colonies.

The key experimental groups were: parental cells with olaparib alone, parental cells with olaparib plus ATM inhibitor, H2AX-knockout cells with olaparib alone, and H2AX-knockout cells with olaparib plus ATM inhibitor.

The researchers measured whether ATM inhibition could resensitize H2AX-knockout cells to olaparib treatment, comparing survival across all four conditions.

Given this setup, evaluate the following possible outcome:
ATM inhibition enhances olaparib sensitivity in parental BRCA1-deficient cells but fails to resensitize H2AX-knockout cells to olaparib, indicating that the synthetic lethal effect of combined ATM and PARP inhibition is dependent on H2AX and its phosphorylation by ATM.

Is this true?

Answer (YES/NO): NO